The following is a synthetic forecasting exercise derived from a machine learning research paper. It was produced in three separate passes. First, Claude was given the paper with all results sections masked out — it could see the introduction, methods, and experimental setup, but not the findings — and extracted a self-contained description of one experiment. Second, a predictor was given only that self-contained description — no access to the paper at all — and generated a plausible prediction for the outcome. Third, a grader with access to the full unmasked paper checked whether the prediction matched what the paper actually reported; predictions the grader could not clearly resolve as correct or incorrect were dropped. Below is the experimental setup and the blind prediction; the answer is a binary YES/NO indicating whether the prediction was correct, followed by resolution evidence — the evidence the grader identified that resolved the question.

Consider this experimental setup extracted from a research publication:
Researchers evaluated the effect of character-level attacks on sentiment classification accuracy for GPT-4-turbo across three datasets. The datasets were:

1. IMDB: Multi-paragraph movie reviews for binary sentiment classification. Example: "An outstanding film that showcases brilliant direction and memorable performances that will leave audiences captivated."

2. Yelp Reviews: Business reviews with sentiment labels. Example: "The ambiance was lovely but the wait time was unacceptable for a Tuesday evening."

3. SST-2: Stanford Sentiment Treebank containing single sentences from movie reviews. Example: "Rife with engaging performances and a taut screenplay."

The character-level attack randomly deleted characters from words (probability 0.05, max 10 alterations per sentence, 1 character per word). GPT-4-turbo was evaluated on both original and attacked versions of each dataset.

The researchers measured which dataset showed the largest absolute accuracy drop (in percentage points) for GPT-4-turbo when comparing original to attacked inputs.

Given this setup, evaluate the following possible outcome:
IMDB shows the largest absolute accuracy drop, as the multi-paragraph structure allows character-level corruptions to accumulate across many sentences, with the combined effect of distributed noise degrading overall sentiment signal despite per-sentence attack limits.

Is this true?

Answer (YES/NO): NO